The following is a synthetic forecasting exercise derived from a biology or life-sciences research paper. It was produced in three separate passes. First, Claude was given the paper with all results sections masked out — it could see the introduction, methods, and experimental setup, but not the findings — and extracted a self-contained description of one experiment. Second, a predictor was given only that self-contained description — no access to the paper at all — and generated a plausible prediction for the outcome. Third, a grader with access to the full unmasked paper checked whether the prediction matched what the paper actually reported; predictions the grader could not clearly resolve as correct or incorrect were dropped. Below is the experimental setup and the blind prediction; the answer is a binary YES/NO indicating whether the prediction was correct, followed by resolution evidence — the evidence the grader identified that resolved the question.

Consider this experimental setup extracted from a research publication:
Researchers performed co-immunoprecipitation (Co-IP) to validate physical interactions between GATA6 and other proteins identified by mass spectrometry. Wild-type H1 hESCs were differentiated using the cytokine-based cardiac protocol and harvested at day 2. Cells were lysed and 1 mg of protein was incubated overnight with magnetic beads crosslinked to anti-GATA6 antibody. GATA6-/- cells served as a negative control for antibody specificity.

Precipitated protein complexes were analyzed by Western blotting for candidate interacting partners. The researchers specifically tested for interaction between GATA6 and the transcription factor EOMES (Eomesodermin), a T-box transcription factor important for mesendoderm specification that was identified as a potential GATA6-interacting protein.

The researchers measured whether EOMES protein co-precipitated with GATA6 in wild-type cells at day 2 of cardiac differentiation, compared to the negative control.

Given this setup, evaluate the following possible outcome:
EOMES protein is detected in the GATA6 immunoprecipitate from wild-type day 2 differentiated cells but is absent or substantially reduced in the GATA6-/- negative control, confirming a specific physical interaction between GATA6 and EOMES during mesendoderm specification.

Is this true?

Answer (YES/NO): YES